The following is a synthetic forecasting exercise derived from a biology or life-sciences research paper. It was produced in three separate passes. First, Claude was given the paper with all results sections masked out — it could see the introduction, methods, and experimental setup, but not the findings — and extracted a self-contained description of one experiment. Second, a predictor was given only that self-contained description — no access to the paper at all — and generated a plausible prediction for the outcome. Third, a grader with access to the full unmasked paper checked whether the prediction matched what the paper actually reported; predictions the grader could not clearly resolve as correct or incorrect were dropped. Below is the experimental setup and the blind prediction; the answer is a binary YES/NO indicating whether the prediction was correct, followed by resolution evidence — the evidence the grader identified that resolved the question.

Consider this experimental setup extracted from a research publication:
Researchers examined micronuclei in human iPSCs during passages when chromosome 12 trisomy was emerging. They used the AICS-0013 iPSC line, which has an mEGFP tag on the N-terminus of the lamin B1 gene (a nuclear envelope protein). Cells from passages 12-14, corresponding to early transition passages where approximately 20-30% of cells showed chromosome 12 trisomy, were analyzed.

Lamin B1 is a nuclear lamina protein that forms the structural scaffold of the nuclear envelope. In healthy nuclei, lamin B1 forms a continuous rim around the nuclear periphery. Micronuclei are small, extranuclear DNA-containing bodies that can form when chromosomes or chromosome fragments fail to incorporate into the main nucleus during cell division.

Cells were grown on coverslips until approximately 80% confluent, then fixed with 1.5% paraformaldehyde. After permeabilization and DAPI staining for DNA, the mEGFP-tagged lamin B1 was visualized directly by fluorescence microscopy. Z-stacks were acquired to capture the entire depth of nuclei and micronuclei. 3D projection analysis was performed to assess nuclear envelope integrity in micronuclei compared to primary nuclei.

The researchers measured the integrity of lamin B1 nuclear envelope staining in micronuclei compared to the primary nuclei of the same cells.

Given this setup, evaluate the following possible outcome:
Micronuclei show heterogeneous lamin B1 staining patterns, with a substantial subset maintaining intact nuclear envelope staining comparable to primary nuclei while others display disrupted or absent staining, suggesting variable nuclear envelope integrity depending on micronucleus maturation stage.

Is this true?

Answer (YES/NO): YES